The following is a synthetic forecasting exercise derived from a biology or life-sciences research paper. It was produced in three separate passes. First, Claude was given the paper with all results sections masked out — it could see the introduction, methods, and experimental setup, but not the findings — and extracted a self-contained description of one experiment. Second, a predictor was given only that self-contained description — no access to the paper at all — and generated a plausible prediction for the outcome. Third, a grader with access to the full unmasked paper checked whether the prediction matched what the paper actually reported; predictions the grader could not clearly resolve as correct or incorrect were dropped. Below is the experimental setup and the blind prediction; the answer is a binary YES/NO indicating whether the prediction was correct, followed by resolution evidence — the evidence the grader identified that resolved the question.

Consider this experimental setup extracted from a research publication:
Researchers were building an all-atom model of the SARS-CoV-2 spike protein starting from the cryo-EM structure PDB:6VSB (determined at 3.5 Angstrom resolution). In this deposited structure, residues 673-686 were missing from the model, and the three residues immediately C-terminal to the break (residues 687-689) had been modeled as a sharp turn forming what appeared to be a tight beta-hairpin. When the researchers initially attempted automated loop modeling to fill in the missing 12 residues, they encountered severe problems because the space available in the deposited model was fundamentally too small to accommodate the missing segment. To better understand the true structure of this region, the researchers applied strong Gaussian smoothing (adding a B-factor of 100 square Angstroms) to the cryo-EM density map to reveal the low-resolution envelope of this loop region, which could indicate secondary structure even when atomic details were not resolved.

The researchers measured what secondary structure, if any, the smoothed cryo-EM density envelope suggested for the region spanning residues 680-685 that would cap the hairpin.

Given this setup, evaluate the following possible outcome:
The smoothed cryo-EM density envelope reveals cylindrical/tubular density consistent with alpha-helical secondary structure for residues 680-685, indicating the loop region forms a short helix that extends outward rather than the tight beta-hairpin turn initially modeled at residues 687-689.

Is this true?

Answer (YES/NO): YES